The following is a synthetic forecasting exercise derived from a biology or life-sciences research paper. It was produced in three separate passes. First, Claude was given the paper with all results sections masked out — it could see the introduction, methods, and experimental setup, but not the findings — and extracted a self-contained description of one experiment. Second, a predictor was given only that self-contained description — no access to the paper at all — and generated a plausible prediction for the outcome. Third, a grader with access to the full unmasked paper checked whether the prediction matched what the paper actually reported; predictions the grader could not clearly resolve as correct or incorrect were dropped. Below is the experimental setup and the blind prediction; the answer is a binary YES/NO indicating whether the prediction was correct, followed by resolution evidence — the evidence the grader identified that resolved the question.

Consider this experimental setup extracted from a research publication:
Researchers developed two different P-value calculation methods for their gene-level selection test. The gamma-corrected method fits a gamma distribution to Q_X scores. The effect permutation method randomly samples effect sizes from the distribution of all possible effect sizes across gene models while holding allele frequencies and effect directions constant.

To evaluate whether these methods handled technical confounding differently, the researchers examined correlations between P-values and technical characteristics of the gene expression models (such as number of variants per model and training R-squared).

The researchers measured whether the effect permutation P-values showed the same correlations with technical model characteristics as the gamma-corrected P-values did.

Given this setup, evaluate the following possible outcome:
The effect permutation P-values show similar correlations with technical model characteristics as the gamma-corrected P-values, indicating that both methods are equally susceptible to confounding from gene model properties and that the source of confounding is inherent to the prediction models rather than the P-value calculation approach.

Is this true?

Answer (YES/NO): NO